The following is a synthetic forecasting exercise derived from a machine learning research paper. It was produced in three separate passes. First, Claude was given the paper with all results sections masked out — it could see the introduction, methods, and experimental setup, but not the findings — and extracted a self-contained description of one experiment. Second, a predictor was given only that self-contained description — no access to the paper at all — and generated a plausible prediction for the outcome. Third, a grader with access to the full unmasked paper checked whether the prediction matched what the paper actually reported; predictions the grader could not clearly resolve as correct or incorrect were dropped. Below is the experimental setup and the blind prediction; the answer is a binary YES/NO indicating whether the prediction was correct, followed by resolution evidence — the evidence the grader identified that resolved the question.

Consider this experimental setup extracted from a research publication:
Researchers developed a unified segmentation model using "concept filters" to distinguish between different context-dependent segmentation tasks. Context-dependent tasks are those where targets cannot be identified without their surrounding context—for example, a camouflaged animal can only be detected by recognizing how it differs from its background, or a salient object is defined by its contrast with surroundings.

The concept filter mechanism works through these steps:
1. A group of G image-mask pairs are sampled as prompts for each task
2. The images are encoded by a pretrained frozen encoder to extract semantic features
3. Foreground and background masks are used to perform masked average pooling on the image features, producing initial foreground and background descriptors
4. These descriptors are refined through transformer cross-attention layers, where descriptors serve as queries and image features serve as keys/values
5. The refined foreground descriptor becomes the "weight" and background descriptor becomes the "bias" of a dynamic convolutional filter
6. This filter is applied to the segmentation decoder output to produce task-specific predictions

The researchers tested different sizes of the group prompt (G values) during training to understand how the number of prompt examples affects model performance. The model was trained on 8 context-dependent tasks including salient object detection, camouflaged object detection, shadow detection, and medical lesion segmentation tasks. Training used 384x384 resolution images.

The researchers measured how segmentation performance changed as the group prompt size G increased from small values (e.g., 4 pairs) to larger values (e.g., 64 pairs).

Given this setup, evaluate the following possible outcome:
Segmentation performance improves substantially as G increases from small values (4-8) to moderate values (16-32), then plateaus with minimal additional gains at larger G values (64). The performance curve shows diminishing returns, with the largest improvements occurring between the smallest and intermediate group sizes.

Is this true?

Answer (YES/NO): NO